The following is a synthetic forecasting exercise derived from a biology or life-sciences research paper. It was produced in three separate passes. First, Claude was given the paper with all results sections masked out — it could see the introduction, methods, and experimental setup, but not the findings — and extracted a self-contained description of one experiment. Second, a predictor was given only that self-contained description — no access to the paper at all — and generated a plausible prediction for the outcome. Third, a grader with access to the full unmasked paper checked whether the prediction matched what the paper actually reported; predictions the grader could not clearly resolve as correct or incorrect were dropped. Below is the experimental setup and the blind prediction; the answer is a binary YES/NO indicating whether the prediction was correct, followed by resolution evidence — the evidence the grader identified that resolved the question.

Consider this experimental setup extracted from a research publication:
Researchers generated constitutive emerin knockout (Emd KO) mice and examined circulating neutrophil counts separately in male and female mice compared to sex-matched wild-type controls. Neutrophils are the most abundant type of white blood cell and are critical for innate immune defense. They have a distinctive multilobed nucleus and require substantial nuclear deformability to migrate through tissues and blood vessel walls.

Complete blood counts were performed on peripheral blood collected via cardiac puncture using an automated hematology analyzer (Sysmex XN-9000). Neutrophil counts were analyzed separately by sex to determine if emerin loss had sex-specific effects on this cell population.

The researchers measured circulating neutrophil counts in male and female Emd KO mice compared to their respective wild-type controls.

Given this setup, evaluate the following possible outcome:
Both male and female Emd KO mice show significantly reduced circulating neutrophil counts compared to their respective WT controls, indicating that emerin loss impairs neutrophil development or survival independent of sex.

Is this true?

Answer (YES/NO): NO